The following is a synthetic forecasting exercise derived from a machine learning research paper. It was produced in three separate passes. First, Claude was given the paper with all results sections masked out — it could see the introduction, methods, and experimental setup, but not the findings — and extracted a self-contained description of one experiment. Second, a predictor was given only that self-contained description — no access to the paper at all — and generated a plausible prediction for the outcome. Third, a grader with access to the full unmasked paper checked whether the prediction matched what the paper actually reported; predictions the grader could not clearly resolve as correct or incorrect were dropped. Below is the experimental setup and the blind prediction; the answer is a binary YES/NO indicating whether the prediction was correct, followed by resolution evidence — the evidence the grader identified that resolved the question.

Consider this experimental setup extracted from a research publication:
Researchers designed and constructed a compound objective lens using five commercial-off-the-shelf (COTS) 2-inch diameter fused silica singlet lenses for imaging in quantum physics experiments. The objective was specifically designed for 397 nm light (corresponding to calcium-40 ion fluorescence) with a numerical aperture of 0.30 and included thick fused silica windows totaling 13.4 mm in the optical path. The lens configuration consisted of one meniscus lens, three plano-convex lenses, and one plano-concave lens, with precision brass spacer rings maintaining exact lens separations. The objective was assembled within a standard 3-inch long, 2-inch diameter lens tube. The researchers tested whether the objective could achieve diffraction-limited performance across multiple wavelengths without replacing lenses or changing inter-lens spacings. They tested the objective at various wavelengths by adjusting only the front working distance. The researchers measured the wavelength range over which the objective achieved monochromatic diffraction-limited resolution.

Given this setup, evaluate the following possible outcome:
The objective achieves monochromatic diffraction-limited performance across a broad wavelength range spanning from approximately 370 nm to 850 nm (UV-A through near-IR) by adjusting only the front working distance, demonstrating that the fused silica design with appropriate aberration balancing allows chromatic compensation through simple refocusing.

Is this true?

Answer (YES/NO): NO